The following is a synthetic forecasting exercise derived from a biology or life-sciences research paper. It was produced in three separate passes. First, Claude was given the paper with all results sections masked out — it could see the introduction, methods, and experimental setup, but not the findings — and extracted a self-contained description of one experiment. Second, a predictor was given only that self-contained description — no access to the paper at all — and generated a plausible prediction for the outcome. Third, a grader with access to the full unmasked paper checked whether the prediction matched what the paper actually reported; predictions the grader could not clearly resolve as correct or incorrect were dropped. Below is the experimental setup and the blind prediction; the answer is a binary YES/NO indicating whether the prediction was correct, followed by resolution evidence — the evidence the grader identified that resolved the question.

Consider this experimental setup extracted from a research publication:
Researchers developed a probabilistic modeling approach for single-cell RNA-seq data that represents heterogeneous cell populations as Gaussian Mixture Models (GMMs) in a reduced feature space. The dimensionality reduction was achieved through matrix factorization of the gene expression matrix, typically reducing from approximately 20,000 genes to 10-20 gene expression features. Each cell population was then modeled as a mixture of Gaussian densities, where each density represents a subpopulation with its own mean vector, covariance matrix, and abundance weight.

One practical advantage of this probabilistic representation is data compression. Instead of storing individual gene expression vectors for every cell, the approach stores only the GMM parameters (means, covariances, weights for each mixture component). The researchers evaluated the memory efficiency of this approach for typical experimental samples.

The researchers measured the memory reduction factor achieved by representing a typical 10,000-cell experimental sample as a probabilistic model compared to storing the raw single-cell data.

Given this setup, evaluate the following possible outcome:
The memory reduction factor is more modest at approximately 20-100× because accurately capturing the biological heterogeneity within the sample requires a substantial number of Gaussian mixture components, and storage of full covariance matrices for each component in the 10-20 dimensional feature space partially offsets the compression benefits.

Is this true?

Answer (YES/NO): YES